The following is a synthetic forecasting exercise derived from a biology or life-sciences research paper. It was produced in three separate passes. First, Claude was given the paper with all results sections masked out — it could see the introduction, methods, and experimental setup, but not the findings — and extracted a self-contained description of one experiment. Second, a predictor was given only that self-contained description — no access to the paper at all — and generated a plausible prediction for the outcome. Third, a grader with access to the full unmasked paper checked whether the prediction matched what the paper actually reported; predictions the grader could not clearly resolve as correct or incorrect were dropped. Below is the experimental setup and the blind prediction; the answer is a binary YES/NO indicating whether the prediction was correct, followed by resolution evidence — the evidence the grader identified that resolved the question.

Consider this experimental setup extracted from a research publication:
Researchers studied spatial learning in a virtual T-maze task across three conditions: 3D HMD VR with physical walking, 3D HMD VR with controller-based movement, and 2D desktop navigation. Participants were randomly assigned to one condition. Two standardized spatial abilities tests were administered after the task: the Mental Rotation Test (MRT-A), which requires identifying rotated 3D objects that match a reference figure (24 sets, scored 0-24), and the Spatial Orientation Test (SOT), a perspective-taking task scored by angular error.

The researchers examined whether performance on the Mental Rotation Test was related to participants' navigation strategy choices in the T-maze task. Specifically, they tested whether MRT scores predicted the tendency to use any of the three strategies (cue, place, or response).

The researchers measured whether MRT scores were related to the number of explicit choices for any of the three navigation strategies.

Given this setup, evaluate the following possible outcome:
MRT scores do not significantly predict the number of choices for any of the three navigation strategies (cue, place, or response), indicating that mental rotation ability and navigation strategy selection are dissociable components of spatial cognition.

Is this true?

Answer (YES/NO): YES